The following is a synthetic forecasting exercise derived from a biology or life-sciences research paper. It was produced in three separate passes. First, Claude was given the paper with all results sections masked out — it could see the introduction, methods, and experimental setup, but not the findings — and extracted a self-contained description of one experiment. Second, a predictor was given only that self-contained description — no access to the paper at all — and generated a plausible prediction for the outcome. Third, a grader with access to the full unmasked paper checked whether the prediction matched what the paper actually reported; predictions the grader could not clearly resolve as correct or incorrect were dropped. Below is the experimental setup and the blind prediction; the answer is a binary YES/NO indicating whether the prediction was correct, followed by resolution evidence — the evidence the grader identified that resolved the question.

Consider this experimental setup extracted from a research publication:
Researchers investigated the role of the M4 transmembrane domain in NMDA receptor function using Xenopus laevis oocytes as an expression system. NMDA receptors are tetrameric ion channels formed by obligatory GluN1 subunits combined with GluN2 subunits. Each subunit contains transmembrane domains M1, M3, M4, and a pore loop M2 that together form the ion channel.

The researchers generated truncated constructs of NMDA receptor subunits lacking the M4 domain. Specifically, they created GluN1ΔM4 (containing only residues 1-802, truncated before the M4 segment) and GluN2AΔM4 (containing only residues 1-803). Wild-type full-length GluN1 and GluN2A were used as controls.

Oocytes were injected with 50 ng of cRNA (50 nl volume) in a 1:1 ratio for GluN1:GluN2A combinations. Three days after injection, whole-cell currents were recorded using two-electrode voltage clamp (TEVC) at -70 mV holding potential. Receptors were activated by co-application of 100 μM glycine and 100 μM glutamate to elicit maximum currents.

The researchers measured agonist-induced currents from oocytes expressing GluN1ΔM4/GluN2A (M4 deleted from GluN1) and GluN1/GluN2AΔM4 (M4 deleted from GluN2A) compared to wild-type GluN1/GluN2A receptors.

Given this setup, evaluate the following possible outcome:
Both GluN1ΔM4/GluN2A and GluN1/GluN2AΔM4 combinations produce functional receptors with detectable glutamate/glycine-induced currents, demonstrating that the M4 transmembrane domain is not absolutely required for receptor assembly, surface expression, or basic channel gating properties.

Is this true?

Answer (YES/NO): NO